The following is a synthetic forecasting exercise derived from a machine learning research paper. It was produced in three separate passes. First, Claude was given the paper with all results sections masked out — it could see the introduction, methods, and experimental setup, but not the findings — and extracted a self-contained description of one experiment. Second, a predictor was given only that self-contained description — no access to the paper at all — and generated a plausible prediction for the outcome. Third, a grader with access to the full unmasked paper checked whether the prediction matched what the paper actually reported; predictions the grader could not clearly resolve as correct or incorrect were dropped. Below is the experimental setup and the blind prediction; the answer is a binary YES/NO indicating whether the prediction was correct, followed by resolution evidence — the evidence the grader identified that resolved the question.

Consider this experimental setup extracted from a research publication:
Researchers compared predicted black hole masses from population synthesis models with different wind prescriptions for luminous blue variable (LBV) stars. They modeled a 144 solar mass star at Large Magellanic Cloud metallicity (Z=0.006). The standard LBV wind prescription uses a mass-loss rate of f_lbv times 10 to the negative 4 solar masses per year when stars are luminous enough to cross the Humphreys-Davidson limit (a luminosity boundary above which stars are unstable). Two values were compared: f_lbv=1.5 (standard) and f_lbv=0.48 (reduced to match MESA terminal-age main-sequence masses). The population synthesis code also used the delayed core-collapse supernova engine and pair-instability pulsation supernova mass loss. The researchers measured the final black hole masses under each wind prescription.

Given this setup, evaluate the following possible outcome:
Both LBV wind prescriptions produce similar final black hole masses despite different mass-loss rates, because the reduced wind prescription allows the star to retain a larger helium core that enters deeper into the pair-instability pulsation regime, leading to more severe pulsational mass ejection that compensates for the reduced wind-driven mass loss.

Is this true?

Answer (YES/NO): NO